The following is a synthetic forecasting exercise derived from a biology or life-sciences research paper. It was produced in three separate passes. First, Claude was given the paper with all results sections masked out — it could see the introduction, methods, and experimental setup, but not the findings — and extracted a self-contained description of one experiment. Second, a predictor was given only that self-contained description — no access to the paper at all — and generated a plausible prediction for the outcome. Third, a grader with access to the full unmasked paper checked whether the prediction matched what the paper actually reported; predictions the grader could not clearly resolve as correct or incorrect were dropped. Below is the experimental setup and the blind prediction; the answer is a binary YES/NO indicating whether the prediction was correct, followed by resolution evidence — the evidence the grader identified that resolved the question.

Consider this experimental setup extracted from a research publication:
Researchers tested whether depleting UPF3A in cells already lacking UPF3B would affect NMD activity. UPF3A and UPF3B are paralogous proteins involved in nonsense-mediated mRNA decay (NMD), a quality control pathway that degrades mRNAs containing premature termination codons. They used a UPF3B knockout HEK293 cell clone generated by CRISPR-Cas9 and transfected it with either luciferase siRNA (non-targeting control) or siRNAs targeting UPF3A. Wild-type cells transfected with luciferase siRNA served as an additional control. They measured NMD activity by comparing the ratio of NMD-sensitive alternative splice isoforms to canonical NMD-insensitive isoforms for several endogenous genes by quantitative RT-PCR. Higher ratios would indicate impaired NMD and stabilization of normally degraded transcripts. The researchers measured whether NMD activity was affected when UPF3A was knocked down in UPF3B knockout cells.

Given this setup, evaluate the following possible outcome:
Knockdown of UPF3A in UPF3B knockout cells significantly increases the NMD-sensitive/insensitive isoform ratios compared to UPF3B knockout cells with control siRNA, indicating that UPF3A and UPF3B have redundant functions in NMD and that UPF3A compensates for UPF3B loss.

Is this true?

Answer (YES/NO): YES